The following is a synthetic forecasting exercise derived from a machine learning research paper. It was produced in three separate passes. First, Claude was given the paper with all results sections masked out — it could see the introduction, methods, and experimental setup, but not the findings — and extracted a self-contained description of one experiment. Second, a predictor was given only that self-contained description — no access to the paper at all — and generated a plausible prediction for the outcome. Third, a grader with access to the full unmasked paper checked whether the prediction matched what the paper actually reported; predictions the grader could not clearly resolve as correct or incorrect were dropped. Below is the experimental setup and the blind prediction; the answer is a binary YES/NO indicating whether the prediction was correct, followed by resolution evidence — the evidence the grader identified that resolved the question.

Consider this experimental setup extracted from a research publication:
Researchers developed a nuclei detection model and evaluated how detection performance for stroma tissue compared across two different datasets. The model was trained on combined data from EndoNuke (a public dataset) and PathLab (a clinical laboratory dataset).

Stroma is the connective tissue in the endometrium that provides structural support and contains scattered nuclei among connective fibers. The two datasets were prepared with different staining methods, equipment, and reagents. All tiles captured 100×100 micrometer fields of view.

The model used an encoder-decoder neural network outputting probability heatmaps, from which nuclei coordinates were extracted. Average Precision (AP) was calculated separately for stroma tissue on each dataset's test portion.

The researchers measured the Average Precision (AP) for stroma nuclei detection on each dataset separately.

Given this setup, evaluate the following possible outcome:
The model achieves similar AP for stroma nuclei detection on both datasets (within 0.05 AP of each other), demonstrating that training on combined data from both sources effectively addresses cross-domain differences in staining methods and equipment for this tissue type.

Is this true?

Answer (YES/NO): YES